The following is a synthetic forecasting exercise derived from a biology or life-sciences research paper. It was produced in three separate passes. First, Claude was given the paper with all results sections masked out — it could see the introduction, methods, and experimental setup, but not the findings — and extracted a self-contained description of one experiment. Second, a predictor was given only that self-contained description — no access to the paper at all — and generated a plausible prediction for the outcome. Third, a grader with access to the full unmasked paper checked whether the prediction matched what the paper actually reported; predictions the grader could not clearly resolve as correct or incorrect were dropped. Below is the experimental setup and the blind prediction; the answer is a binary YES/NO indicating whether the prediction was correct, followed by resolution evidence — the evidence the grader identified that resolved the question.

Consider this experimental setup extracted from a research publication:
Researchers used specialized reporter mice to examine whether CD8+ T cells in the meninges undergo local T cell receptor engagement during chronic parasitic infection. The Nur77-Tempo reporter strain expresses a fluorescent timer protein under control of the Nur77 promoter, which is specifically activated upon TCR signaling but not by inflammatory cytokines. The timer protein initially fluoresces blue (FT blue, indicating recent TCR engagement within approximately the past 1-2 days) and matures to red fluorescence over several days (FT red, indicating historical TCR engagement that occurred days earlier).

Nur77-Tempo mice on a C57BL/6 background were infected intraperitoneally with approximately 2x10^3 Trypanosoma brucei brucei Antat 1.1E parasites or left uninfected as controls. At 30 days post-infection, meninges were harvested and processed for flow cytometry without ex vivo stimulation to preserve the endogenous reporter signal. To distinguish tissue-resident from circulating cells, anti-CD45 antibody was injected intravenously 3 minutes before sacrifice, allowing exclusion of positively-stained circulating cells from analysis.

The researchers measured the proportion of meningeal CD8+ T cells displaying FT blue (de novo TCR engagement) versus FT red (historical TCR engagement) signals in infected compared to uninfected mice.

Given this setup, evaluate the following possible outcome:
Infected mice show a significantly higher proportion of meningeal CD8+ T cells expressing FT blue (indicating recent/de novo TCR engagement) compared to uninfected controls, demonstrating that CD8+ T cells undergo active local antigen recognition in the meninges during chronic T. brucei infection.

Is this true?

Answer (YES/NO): YES